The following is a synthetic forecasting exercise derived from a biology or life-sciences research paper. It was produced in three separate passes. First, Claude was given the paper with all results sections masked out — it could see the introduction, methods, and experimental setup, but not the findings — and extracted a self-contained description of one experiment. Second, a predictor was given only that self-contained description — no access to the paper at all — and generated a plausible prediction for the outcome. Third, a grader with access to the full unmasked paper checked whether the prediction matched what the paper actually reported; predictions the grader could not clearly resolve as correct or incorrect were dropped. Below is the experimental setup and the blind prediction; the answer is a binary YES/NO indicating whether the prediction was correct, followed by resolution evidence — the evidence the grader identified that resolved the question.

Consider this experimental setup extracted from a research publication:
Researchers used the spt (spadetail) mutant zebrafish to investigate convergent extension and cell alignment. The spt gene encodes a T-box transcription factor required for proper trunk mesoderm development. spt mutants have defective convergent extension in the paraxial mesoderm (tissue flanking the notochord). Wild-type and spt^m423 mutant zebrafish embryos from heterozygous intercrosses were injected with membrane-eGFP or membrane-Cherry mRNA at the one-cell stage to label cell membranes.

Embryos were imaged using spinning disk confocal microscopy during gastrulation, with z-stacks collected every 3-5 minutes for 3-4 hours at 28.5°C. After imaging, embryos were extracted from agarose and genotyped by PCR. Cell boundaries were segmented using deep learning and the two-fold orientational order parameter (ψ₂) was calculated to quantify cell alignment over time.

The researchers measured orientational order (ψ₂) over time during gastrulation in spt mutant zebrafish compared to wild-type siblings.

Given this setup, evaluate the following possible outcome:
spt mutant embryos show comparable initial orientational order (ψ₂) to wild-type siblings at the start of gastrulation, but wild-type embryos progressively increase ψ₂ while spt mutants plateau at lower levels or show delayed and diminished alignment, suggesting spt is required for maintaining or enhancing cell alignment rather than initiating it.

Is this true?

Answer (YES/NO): NO